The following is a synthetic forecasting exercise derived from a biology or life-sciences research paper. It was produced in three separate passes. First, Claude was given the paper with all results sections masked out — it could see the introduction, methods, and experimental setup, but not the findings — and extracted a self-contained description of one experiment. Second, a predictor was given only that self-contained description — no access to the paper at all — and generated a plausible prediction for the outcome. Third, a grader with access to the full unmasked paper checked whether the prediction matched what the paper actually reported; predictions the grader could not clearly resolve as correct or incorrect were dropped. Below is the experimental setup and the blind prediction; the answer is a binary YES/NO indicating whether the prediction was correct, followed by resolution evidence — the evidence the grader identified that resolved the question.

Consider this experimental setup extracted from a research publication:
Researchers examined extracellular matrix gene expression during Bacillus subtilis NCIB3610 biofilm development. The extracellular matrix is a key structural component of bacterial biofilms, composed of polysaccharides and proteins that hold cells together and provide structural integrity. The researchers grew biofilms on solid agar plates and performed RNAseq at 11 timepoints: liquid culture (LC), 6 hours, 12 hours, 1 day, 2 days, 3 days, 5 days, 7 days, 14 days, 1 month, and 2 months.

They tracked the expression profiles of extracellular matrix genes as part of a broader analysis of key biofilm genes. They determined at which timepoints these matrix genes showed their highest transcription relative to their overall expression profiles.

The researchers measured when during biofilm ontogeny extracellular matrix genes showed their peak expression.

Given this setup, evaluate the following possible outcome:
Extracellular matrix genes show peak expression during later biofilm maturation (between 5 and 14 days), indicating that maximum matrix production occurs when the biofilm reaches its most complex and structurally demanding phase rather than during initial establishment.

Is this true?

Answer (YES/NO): NO